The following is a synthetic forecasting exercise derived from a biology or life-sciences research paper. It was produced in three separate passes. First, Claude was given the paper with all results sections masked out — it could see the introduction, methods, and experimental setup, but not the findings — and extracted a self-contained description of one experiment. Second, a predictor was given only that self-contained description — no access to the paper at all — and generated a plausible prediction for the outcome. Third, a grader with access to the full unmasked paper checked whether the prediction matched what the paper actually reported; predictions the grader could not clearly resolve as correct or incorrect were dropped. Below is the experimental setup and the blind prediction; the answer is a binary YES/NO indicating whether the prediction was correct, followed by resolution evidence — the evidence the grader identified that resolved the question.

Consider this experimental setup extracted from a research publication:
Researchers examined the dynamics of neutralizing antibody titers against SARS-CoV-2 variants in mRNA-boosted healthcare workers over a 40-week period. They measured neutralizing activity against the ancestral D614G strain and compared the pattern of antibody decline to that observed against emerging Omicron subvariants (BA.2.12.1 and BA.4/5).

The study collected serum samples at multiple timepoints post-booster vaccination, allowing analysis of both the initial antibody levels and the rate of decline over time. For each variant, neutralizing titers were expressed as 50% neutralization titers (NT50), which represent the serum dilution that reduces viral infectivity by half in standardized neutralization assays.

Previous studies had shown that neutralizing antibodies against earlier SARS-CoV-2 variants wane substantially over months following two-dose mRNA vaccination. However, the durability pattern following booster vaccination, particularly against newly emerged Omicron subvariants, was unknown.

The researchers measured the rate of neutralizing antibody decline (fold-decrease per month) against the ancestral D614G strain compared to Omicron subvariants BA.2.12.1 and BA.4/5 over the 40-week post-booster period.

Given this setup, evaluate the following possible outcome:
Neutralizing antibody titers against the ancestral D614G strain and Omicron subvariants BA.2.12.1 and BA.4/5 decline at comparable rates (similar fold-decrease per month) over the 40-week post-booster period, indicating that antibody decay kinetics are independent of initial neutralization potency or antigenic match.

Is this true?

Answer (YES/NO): YES